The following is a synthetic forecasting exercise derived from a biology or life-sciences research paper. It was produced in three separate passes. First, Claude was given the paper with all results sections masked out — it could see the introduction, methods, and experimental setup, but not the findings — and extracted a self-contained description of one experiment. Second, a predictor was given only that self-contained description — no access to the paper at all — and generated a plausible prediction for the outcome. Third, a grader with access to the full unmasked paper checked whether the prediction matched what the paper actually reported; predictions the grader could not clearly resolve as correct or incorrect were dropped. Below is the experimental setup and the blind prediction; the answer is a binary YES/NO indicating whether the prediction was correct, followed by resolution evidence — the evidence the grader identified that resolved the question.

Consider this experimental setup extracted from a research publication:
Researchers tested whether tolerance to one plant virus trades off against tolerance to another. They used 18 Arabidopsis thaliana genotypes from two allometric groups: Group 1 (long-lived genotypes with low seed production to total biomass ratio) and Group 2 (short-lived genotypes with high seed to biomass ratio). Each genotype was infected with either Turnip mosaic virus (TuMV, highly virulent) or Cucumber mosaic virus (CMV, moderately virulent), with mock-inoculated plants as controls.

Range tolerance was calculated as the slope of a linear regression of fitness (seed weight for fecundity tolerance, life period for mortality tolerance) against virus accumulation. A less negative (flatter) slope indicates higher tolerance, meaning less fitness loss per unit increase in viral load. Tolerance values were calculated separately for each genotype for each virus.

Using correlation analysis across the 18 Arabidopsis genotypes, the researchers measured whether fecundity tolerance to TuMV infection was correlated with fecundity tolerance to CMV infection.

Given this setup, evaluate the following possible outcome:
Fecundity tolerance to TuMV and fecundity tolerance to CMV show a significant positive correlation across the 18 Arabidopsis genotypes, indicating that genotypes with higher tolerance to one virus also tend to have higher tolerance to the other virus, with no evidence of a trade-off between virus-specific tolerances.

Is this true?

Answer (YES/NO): NO